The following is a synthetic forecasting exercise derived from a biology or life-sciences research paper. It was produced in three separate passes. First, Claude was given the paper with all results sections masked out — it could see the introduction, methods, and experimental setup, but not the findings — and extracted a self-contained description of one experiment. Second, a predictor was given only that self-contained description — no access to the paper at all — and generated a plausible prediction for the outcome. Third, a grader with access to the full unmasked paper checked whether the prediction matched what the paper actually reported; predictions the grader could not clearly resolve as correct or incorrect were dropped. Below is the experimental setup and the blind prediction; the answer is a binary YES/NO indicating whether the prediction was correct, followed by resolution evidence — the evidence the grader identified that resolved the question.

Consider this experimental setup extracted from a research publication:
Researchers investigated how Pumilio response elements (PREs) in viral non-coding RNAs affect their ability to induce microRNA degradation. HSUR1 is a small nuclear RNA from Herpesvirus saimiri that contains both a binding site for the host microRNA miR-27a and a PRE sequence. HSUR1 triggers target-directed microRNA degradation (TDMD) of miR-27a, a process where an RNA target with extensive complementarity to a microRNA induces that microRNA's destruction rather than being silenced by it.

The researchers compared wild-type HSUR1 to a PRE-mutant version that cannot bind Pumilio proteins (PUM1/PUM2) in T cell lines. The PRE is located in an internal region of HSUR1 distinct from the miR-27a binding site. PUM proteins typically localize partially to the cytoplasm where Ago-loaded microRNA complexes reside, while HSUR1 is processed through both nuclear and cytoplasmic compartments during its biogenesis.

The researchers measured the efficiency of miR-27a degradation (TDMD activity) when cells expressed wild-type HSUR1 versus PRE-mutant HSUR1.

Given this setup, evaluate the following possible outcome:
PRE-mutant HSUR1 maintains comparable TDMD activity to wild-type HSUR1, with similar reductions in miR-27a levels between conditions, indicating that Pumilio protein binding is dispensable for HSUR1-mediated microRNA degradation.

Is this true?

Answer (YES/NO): NO